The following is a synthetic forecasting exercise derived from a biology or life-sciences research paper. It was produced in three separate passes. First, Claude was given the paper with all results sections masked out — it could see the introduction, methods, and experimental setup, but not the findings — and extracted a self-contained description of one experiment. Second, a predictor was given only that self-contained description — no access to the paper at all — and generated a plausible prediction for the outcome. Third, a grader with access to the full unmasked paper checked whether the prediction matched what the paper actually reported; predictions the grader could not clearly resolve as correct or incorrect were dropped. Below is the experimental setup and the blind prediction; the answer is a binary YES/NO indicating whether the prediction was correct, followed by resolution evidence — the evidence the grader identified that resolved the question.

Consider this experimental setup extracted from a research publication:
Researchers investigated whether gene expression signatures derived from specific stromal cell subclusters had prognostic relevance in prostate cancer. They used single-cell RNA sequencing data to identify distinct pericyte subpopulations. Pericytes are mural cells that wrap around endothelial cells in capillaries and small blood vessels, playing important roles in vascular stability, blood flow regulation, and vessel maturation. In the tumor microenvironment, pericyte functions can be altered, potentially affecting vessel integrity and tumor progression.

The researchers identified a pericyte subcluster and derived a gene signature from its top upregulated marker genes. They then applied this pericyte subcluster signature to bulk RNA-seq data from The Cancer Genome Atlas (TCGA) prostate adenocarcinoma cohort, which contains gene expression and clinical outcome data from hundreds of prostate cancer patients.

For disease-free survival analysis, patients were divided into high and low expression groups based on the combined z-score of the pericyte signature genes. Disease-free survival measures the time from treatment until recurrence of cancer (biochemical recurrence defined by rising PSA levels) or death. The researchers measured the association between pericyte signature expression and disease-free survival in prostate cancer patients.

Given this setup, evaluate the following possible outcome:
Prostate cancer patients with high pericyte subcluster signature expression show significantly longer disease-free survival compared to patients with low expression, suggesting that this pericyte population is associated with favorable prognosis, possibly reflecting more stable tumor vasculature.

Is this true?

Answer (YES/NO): NO